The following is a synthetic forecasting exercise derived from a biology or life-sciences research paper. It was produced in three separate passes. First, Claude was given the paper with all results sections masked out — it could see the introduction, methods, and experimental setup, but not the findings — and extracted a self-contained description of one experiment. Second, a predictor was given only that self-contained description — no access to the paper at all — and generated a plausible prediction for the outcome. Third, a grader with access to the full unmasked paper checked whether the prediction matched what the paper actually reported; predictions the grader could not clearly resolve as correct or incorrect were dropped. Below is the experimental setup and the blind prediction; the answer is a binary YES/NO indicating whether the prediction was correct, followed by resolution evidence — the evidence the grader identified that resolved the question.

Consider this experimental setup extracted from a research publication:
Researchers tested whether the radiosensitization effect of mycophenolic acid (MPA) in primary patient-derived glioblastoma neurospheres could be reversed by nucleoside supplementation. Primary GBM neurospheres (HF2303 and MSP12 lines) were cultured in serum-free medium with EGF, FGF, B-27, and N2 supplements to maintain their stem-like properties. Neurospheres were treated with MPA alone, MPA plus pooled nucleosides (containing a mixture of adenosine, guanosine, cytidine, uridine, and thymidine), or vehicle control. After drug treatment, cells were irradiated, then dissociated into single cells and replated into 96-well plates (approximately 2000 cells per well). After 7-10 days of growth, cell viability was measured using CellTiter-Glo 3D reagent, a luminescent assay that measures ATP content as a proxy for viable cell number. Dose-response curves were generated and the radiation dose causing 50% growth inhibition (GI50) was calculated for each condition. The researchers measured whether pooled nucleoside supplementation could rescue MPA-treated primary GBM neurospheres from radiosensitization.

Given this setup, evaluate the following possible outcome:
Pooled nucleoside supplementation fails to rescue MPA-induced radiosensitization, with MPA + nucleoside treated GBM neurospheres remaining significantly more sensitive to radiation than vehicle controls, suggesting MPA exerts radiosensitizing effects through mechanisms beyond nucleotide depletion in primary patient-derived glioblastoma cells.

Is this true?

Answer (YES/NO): NO